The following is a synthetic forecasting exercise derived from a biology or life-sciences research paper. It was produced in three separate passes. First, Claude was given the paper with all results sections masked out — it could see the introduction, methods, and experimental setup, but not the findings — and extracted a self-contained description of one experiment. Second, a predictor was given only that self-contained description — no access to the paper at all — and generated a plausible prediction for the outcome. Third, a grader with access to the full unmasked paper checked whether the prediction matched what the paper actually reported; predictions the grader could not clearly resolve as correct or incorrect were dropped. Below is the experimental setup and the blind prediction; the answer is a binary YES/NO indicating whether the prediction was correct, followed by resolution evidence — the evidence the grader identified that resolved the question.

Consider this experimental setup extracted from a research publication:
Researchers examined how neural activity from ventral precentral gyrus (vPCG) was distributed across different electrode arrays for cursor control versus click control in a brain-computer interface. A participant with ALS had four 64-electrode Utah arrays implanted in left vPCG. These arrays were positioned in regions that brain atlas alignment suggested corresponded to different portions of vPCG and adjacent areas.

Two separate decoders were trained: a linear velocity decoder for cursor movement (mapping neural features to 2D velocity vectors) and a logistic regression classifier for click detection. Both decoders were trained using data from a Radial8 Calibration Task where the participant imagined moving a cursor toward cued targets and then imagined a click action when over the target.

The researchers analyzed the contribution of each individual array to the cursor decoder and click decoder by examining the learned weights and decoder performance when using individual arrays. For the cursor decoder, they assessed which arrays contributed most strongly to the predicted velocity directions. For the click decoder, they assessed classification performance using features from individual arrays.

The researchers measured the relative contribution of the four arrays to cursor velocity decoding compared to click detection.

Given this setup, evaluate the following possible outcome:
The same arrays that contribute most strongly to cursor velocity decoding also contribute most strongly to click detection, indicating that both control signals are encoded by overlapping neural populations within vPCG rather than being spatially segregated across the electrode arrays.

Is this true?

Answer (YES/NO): NO